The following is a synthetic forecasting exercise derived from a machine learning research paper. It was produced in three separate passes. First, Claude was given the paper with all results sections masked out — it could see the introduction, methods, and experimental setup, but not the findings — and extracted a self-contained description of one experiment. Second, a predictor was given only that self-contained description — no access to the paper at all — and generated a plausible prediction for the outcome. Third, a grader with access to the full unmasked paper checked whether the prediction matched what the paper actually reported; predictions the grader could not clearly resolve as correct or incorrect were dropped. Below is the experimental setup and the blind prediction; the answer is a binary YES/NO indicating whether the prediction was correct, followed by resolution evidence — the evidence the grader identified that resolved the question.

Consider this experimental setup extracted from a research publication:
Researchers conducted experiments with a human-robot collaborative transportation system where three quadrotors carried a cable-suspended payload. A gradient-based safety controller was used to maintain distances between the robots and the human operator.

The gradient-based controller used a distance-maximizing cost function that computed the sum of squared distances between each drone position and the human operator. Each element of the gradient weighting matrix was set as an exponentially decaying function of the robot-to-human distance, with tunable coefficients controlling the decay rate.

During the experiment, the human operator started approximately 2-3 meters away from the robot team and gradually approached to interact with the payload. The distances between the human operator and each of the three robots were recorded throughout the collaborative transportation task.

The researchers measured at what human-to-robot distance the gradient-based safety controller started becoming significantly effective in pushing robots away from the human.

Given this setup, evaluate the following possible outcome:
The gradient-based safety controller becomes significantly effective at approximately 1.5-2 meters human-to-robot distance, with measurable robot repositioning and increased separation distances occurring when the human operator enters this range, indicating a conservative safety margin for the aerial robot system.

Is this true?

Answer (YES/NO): NO